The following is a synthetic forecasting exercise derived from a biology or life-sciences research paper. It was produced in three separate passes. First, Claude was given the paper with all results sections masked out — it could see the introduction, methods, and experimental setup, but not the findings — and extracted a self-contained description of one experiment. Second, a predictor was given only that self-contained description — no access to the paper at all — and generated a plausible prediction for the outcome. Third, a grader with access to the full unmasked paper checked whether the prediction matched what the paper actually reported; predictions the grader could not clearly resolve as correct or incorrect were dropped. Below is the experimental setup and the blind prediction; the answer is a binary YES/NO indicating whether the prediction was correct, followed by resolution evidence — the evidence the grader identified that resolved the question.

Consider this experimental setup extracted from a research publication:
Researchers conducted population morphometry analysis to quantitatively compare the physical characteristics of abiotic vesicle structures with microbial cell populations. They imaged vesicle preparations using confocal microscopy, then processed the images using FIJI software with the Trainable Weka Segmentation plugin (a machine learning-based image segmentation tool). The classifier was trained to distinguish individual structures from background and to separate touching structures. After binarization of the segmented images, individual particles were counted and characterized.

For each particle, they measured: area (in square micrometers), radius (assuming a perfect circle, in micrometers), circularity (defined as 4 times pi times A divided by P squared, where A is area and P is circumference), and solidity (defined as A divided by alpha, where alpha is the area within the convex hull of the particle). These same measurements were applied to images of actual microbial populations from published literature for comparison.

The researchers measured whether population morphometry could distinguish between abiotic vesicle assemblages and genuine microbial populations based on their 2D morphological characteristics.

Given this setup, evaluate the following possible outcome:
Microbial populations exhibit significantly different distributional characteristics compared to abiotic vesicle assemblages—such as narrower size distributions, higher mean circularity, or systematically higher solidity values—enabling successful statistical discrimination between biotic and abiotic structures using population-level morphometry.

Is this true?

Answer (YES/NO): NO